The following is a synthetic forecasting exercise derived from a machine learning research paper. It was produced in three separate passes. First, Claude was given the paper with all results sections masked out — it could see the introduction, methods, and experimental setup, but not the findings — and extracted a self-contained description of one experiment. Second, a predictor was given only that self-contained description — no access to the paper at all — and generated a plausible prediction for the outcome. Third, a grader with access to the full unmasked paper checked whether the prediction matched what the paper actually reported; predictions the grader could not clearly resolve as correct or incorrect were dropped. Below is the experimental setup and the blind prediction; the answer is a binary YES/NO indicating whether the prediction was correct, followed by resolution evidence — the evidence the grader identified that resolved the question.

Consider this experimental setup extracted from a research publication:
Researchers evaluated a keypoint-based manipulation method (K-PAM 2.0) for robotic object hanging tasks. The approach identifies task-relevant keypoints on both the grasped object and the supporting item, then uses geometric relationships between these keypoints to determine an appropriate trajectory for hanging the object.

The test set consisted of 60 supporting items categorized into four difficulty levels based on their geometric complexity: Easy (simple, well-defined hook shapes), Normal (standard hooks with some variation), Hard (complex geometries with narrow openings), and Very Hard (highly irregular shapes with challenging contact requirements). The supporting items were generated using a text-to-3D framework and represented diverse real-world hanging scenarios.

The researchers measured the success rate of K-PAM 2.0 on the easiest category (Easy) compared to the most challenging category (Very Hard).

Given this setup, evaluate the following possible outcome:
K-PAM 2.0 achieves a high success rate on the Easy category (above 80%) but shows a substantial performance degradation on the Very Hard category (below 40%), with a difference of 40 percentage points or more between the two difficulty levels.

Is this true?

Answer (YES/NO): NO